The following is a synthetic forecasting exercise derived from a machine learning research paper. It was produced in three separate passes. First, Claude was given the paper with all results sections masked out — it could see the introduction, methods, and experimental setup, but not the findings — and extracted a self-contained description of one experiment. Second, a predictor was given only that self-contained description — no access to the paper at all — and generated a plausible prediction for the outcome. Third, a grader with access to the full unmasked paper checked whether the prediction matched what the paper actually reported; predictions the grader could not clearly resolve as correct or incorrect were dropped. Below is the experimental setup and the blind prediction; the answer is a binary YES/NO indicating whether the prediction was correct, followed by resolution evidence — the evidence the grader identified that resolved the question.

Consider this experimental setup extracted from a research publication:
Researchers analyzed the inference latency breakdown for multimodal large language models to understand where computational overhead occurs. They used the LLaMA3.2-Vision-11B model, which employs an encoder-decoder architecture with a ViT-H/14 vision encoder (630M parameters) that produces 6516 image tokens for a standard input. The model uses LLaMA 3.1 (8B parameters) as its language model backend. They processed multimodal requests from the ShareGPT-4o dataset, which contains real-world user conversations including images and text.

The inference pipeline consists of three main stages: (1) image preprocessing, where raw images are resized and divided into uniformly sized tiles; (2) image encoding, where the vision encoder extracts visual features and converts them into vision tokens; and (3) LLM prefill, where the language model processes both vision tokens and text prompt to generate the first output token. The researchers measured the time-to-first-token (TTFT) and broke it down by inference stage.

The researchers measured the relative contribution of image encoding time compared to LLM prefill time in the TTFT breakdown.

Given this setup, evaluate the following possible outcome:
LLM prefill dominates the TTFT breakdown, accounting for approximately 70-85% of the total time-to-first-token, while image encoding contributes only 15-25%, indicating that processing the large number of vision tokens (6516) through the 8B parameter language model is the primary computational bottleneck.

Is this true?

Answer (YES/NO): NO